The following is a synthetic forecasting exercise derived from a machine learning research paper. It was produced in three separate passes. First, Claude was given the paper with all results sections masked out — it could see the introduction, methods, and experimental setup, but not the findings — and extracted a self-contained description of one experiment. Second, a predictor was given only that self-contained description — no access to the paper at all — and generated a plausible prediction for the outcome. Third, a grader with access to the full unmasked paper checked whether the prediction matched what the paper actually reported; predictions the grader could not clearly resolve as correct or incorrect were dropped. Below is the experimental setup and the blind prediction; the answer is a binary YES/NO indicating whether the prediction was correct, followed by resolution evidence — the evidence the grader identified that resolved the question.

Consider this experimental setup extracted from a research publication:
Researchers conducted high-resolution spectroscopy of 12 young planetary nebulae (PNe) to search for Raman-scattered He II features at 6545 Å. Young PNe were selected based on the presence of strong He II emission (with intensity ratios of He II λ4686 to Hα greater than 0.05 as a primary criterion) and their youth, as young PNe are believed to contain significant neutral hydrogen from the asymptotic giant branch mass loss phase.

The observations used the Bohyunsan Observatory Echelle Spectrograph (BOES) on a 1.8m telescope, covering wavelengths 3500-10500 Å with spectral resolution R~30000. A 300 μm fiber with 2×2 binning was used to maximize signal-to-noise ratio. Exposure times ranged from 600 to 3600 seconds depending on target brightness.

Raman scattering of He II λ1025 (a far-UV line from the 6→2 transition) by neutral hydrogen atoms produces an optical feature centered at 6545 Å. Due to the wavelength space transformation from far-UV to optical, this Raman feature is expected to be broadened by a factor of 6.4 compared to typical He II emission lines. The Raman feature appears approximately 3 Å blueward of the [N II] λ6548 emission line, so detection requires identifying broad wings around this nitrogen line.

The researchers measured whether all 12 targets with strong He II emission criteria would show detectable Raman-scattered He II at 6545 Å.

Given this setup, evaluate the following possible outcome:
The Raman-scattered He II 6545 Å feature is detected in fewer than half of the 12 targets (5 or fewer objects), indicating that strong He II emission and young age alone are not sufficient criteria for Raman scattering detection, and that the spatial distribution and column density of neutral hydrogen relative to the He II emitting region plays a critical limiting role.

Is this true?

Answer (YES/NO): YES